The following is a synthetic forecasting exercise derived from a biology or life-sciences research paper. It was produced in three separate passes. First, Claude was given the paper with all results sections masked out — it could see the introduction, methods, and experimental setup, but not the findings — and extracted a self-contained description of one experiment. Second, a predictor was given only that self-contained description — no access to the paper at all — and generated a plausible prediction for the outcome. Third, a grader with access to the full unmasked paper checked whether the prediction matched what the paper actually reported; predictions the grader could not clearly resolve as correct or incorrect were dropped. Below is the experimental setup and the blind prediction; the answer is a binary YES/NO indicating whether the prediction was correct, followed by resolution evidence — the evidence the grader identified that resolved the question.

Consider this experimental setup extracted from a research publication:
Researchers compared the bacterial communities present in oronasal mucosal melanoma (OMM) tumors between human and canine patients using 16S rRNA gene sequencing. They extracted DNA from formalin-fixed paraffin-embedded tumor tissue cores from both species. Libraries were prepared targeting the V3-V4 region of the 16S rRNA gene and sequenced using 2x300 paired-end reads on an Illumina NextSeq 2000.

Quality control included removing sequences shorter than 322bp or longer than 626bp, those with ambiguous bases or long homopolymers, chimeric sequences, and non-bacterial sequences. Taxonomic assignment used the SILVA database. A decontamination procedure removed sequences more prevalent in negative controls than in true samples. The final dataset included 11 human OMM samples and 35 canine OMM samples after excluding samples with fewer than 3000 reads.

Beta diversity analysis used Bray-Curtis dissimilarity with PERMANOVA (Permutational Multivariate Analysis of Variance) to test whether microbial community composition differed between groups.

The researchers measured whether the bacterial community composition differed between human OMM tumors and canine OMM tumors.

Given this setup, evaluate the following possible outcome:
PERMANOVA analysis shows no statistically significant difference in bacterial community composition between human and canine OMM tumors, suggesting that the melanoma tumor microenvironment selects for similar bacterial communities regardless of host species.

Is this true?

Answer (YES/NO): NO